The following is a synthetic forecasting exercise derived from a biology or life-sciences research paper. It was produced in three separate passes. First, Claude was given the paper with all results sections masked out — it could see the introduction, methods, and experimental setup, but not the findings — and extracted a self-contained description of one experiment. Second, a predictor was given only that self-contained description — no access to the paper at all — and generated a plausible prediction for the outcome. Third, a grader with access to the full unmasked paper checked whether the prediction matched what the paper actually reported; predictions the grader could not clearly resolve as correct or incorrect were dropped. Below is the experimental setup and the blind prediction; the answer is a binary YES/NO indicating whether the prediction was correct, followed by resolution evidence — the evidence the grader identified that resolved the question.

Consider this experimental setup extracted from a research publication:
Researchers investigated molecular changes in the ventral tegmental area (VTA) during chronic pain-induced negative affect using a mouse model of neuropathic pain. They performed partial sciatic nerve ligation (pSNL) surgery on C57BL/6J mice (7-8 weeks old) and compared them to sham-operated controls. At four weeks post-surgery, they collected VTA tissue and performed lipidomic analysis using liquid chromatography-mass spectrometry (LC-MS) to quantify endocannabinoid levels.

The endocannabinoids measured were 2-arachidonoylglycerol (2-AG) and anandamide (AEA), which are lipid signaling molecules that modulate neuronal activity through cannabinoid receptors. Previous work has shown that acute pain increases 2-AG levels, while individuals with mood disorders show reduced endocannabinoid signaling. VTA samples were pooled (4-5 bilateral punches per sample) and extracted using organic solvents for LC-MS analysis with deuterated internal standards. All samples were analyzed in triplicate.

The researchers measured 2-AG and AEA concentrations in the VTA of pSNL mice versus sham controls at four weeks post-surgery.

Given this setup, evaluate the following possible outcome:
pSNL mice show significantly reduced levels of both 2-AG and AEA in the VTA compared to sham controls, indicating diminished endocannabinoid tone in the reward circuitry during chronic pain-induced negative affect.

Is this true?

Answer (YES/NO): NO